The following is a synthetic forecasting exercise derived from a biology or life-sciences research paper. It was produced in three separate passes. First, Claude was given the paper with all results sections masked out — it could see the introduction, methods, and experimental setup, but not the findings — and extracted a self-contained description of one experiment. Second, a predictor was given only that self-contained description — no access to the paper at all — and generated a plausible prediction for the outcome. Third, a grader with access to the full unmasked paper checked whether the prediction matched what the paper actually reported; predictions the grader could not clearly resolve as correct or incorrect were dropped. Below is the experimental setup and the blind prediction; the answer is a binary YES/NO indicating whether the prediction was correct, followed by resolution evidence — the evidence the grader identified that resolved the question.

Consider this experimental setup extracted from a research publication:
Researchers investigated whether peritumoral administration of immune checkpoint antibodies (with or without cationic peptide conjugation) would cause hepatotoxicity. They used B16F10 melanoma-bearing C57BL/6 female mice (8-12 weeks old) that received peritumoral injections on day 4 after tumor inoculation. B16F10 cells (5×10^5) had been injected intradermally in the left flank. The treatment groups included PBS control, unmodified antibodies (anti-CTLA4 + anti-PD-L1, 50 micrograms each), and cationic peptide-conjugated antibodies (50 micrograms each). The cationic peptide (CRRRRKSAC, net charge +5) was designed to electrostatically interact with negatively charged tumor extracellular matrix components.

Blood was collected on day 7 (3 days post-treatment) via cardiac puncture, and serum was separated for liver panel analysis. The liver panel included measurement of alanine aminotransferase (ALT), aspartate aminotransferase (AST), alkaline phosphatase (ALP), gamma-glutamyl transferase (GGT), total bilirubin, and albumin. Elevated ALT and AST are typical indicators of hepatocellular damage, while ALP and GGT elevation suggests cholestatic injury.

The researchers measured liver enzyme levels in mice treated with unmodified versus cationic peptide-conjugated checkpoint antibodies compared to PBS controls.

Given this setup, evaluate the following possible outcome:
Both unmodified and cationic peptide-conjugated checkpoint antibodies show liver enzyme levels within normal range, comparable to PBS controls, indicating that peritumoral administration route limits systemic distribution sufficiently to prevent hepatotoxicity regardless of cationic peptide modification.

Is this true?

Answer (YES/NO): YES